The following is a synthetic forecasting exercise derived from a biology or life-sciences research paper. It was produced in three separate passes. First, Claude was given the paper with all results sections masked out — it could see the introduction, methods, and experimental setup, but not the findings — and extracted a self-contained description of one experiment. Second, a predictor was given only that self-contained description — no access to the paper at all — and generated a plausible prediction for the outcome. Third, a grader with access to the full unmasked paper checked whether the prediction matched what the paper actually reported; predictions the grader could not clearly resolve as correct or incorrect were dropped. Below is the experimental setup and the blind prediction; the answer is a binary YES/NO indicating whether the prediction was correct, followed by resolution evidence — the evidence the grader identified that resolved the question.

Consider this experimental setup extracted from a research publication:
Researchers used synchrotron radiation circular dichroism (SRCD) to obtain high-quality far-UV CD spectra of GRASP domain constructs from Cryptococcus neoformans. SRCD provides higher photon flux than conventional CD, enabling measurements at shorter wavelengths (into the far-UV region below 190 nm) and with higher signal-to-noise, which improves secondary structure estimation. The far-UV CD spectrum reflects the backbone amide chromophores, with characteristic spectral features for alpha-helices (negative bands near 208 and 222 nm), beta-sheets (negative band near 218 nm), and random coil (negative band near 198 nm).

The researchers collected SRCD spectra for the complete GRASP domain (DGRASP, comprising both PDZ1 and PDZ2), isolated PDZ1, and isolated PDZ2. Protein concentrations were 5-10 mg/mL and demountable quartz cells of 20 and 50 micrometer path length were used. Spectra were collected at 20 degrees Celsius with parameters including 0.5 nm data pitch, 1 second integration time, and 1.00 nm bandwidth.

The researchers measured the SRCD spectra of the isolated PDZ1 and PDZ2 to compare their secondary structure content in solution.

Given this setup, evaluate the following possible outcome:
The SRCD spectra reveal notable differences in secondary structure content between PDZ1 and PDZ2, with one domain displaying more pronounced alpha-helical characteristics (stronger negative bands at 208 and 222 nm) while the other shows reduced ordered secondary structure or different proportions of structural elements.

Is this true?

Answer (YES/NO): YES